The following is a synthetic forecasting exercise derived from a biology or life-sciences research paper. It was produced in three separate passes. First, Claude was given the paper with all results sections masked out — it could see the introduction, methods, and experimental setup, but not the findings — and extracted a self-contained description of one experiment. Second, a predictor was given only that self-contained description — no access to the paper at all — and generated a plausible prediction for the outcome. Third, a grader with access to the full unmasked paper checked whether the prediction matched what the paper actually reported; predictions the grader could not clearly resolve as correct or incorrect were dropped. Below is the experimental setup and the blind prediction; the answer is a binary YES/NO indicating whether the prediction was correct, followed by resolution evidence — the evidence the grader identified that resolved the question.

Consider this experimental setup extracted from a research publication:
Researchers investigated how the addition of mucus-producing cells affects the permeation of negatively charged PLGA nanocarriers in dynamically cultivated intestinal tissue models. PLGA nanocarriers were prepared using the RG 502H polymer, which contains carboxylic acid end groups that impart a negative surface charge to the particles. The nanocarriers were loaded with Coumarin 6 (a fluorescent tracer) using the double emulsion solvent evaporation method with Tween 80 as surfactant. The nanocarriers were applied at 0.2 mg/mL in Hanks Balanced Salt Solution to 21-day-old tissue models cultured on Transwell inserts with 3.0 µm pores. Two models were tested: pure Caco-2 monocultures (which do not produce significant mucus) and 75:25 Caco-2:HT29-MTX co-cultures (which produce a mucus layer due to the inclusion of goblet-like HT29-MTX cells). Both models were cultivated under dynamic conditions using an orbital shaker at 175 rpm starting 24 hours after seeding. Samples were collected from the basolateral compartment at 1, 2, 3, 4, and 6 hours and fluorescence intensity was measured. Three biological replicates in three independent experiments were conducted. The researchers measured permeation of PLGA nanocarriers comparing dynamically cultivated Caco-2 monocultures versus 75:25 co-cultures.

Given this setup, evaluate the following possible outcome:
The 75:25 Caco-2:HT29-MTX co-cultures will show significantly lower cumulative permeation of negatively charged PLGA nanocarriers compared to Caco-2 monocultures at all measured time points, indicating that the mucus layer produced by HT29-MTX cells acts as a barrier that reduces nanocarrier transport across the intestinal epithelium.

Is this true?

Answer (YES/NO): YES